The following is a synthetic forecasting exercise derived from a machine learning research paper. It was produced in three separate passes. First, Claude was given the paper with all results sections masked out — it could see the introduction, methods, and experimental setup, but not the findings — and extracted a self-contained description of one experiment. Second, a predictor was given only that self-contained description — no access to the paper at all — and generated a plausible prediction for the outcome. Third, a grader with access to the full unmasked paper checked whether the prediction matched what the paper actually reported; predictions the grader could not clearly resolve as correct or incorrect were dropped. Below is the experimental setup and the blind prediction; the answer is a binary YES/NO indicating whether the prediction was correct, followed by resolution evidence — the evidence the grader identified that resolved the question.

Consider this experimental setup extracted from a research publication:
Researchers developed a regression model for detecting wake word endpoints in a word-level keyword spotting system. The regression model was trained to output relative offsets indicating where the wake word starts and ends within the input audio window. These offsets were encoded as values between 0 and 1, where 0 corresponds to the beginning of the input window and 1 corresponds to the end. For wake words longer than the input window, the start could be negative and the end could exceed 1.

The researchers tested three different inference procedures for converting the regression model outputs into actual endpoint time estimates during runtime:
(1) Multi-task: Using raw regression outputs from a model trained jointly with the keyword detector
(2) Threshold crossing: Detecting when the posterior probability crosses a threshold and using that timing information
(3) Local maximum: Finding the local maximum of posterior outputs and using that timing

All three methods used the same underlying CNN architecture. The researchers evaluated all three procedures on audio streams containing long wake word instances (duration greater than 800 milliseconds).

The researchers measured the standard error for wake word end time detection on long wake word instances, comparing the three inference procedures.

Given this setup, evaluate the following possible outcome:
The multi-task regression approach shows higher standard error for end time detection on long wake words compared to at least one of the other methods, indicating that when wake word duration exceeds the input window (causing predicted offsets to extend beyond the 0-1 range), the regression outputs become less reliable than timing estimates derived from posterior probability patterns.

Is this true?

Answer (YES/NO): YES